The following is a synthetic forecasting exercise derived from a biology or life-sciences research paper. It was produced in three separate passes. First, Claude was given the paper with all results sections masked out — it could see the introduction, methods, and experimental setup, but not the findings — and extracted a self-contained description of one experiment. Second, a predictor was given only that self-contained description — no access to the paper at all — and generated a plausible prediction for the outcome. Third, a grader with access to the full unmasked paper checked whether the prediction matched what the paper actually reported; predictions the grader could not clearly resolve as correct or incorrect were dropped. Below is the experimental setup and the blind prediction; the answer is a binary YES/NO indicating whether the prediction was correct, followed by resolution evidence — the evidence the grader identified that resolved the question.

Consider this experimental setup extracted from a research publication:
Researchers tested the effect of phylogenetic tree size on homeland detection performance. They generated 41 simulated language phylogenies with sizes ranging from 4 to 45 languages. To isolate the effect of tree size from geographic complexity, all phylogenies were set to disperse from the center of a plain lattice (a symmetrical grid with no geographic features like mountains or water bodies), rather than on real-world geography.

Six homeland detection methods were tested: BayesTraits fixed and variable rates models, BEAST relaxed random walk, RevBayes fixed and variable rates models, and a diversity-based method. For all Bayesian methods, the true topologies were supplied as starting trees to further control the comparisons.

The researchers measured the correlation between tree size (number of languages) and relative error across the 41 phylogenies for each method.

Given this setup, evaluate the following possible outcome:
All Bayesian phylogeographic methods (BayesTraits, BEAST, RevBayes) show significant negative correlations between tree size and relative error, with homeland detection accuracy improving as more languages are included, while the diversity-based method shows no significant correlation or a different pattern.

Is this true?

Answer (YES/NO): NO